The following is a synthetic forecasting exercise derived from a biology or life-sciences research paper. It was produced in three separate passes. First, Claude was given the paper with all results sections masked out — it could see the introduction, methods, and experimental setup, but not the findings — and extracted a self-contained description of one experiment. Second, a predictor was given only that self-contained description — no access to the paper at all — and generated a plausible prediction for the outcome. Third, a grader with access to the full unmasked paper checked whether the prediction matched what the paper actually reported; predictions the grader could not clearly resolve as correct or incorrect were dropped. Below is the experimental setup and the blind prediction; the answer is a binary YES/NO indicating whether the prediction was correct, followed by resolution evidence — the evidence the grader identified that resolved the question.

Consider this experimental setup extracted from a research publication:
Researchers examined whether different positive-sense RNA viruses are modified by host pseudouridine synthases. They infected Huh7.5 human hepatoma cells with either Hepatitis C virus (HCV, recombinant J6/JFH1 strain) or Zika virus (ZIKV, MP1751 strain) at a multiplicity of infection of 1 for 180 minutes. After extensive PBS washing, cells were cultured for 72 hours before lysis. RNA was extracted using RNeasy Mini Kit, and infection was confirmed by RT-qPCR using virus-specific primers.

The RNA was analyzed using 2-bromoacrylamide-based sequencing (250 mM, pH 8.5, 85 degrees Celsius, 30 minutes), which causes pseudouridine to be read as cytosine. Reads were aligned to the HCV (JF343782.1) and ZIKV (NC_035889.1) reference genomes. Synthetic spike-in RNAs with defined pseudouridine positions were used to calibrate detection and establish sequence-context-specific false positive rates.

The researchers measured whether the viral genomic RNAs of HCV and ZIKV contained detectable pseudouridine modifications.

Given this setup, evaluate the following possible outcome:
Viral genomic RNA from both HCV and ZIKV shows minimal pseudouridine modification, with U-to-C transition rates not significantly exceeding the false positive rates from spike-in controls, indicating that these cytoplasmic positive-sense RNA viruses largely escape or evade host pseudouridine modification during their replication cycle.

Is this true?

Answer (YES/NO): YES